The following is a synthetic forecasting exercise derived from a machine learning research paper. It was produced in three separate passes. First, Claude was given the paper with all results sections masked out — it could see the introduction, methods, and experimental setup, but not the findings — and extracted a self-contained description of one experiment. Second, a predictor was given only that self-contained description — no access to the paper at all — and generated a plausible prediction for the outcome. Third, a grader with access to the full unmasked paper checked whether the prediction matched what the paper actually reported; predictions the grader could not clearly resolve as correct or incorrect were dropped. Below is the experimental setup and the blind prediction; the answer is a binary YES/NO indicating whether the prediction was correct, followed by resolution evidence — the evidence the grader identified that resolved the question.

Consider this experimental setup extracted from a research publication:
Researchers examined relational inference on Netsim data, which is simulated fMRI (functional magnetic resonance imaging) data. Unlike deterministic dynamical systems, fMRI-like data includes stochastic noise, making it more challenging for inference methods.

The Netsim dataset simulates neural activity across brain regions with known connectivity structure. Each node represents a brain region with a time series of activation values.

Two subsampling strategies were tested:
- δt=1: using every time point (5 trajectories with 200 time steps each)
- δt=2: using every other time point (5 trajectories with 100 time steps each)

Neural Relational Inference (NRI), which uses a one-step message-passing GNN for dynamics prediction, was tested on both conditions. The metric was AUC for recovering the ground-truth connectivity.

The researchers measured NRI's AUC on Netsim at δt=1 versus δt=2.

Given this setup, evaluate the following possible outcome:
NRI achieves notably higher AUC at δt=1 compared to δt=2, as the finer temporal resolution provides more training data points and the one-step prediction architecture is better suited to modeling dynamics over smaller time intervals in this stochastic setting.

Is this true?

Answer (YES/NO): YES